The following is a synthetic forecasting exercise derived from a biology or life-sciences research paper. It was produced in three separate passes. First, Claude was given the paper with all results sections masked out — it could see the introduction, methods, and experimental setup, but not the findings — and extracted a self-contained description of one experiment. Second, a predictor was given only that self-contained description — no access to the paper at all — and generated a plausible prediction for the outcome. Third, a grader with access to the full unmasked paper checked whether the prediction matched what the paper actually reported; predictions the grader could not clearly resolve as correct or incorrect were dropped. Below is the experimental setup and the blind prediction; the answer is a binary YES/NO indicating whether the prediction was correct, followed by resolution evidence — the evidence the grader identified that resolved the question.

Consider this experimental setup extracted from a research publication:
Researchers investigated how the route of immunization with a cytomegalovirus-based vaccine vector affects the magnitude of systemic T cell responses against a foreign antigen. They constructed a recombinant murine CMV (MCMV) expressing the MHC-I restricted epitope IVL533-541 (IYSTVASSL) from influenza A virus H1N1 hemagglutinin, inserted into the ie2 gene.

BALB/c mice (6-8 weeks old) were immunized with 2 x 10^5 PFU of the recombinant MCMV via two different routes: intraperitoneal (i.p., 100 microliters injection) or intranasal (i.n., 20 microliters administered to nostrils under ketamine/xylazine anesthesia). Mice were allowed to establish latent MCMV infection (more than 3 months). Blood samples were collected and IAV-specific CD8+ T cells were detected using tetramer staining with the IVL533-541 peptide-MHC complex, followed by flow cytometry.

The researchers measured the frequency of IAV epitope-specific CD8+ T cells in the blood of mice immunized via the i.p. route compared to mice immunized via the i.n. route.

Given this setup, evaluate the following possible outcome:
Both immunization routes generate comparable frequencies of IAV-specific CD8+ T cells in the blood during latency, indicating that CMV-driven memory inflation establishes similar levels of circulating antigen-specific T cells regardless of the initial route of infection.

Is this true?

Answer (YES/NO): NO